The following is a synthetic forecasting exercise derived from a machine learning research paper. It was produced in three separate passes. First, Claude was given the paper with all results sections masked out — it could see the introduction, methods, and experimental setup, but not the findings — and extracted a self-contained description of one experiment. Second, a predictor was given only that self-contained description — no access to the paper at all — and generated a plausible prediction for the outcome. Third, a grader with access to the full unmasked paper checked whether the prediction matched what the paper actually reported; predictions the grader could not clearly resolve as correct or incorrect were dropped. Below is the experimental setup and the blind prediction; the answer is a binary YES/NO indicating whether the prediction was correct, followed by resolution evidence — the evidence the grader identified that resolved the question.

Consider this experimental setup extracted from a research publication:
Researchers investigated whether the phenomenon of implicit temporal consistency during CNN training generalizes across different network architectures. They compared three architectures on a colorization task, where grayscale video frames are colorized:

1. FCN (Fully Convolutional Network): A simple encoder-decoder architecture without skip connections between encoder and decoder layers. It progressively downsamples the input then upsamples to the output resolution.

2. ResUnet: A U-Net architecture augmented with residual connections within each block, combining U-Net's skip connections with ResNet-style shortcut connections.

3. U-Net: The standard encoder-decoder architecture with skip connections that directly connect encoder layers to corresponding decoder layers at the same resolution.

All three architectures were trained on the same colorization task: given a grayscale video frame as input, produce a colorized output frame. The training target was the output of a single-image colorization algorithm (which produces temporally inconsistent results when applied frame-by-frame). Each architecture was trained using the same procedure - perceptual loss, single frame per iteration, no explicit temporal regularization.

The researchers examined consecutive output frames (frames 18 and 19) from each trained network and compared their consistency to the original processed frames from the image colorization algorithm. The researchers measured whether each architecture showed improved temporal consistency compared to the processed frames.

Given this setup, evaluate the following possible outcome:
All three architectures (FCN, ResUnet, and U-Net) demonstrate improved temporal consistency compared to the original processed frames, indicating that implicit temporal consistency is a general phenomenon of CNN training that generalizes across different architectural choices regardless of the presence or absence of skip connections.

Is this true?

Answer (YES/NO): YES